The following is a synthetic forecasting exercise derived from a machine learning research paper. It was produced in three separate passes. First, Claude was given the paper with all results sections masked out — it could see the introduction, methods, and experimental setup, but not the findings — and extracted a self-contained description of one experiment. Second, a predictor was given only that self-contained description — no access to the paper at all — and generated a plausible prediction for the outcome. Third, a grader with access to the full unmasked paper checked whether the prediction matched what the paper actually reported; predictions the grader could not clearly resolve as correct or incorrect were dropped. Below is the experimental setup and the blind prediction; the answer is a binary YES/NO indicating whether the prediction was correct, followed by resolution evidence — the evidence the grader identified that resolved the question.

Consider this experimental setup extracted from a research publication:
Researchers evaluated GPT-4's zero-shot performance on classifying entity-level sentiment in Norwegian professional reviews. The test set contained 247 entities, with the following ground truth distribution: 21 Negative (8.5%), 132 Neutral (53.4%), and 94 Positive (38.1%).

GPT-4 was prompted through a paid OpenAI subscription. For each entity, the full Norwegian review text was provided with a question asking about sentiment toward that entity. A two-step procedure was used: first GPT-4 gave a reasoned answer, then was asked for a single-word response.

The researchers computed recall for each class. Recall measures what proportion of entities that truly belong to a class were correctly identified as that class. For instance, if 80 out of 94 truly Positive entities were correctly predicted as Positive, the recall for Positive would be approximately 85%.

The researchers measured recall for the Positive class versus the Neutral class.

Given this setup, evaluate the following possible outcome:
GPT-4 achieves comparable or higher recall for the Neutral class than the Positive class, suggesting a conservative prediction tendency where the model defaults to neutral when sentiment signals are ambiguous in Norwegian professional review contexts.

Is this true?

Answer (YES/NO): NO